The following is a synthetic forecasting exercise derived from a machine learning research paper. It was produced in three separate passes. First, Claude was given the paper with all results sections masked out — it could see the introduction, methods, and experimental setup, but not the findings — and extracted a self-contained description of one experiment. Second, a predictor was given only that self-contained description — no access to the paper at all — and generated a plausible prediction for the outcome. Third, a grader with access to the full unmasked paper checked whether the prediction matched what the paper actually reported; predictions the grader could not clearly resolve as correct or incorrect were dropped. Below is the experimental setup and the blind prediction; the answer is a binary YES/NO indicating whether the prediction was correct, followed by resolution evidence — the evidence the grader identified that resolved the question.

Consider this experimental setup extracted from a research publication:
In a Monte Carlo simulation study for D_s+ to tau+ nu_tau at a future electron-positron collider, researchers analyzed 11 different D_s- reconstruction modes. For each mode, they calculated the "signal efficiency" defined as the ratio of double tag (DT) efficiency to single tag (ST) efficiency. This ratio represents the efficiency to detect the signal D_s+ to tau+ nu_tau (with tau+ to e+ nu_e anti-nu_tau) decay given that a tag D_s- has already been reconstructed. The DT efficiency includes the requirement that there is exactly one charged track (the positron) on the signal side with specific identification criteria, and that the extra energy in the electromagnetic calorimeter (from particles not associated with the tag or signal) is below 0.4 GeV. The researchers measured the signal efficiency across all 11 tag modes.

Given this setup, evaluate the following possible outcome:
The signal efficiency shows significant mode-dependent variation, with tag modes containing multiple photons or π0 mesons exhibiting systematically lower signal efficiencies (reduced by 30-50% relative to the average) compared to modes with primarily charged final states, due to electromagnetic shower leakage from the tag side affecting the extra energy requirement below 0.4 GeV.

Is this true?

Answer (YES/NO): NO